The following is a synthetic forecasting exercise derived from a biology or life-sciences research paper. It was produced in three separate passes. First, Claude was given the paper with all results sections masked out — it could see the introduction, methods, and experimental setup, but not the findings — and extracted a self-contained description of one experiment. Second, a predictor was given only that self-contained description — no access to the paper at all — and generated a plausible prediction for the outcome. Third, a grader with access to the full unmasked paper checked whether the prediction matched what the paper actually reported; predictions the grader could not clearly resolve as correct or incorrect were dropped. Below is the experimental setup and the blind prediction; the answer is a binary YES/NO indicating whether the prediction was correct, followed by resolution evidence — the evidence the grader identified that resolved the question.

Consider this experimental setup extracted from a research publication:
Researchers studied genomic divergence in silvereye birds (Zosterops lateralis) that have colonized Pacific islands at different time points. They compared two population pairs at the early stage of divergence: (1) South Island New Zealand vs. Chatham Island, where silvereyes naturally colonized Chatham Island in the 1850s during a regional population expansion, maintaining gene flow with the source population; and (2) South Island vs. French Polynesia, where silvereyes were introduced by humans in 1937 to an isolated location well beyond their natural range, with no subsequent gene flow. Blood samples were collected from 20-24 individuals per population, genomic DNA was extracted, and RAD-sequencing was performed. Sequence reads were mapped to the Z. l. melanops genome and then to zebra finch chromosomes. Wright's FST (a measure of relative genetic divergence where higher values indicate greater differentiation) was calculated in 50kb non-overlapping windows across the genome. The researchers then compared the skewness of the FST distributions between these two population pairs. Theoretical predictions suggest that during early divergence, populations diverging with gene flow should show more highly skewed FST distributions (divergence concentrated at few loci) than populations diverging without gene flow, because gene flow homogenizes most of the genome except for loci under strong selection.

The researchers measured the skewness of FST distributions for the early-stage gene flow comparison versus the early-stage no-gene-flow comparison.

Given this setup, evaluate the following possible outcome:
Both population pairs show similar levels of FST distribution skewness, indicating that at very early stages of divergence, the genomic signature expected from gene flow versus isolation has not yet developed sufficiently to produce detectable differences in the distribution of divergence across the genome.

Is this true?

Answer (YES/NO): NO